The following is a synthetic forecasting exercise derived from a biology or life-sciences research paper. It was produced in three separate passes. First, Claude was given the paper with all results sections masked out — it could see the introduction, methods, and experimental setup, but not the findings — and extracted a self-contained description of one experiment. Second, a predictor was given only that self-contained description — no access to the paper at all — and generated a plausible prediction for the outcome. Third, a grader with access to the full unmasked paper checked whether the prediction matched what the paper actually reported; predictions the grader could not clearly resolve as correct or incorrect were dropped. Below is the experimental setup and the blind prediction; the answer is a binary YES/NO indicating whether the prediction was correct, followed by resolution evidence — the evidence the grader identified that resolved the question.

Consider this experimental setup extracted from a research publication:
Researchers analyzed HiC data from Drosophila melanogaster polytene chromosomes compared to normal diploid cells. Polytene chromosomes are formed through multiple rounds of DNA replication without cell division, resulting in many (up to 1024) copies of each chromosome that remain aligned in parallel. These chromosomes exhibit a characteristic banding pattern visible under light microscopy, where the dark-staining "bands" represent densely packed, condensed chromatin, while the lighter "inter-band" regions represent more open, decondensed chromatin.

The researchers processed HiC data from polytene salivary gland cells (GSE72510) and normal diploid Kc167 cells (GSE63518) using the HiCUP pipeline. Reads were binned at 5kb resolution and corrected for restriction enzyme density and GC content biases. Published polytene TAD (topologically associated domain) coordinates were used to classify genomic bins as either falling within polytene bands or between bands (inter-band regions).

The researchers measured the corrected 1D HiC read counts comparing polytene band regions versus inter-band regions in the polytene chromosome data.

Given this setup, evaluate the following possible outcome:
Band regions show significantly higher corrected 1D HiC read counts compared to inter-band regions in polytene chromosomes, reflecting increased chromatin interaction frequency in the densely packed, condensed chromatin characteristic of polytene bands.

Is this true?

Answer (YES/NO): NO